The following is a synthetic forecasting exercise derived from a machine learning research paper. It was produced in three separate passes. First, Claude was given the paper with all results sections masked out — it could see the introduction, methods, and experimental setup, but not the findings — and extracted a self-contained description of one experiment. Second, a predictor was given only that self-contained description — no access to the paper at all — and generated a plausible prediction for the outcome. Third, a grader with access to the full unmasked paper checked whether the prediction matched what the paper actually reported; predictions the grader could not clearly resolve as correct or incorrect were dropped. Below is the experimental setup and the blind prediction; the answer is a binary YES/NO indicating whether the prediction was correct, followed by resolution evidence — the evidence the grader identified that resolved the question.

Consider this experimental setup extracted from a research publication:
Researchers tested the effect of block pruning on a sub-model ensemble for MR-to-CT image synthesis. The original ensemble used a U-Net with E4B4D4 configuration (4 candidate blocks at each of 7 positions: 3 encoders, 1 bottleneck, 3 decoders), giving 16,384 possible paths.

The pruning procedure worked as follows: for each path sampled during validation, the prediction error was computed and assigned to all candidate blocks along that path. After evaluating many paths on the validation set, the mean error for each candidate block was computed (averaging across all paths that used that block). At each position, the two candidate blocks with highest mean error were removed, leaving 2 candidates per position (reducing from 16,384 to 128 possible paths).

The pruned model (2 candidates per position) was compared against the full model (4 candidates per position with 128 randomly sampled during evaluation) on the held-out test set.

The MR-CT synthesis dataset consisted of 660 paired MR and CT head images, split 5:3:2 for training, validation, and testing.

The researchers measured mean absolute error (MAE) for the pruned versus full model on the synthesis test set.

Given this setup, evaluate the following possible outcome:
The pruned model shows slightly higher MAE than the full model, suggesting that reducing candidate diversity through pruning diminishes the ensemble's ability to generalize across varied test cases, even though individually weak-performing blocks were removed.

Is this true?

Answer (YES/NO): NO